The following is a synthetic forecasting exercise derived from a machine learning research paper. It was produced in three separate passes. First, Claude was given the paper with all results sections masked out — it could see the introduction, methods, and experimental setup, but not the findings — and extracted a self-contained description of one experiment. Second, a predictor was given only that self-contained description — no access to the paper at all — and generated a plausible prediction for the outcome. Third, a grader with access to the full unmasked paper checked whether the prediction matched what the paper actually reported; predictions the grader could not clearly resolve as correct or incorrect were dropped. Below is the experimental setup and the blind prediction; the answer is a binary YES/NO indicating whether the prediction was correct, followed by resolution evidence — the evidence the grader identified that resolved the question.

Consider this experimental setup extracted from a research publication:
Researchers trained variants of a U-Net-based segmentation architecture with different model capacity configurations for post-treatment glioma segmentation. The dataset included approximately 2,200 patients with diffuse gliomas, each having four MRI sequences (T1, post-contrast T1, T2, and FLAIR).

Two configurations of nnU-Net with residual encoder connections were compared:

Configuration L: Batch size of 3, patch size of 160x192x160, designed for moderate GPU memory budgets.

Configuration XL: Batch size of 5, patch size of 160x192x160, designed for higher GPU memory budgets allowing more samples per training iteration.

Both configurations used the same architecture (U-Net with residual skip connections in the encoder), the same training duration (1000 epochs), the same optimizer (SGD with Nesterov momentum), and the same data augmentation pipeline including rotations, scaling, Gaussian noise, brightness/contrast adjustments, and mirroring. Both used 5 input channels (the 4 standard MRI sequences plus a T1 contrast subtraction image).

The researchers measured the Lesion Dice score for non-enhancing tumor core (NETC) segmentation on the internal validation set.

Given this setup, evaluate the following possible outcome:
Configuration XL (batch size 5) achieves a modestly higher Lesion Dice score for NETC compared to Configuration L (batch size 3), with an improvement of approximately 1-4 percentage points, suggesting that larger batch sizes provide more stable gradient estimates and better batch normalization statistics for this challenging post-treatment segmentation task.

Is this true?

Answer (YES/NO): NO